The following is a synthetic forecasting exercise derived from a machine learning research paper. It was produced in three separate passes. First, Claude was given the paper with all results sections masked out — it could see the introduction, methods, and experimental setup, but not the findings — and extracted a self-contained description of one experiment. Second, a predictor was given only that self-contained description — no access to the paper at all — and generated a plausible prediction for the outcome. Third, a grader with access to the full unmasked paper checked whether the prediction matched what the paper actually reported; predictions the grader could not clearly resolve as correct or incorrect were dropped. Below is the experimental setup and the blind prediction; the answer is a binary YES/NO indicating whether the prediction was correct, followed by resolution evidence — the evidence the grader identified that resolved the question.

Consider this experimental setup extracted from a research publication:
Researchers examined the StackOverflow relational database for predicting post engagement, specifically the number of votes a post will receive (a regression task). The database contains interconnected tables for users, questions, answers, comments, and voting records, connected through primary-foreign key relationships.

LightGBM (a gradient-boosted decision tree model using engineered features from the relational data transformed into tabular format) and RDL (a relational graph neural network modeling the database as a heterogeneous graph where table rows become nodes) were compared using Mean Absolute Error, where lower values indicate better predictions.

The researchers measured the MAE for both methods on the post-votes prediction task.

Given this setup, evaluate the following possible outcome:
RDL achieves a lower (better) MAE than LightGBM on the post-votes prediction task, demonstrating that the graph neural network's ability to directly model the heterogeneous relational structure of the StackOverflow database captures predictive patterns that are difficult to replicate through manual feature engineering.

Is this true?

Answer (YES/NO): YES